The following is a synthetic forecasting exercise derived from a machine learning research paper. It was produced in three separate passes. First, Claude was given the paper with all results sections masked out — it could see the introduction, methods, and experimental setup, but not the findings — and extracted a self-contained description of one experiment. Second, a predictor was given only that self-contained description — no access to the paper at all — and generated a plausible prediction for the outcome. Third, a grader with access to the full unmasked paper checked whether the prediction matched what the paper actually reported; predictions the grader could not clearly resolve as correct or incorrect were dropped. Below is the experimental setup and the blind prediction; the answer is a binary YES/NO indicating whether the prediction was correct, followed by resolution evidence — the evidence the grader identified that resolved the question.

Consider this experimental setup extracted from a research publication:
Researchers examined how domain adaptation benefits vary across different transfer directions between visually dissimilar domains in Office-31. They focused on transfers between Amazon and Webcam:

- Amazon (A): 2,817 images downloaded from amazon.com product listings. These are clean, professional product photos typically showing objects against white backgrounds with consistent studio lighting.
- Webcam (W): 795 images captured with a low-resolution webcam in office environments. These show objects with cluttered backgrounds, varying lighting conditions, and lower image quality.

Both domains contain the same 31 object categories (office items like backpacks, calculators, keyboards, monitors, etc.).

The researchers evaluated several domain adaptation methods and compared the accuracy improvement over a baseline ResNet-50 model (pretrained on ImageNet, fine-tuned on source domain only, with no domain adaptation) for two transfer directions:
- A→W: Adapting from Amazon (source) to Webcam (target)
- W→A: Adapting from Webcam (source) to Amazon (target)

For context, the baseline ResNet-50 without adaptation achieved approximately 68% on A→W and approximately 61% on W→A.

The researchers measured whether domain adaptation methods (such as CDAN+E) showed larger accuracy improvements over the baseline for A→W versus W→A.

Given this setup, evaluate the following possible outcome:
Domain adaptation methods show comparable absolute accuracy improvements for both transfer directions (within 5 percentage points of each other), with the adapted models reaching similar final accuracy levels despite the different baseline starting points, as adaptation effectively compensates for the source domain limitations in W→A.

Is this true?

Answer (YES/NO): NO